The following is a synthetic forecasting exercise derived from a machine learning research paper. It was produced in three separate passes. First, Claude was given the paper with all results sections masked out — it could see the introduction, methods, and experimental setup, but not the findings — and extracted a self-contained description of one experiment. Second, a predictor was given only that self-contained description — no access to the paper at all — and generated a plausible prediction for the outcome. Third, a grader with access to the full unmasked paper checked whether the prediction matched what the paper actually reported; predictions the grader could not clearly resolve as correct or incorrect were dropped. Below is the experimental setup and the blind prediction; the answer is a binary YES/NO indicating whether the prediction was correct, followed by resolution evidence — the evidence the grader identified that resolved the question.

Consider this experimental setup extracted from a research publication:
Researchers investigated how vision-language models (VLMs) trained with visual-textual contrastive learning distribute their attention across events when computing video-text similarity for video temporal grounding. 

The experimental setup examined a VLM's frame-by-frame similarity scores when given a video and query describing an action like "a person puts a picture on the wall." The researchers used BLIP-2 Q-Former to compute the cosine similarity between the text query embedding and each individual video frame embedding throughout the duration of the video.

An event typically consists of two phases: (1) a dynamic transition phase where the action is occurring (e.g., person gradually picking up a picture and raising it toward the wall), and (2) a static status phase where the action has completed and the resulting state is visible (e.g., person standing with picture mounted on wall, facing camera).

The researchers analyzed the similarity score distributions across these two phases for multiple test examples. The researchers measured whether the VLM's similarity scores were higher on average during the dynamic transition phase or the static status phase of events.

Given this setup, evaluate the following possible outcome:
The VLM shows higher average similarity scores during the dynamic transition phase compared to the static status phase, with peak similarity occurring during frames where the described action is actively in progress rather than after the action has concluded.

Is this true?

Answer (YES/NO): NO